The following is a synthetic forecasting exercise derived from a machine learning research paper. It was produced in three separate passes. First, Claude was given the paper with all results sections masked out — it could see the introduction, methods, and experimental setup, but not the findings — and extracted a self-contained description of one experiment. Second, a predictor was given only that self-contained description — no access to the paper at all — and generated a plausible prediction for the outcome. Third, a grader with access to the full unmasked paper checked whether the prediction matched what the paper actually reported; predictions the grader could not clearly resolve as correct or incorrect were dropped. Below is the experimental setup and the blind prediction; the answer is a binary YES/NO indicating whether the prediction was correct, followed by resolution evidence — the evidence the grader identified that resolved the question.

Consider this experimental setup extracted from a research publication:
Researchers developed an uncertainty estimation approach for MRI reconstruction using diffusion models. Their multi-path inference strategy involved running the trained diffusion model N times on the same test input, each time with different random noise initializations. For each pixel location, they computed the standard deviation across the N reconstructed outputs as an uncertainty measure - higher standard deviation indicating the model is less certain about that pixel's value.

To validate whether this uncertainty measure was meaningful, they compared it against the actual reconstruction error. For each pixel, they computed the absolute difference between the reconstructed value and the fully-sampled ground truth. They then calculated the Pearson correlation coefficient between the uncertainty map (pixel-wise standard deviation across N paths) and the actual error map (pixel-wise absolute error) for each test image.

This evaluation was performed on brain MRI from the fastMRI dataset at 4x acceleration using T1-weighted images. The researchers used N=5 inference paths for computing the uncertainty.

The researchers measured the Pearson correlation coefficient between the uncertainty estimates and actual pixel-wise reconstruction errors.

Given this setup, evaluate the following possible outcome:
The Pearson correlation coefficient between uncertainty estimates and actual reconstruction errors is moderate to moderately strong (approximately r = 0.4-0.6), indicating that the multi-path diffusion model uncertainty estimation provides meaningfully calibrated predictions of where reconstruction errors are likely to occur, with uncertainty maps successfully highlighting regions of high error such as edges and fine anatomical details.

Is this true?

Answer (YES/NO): NO